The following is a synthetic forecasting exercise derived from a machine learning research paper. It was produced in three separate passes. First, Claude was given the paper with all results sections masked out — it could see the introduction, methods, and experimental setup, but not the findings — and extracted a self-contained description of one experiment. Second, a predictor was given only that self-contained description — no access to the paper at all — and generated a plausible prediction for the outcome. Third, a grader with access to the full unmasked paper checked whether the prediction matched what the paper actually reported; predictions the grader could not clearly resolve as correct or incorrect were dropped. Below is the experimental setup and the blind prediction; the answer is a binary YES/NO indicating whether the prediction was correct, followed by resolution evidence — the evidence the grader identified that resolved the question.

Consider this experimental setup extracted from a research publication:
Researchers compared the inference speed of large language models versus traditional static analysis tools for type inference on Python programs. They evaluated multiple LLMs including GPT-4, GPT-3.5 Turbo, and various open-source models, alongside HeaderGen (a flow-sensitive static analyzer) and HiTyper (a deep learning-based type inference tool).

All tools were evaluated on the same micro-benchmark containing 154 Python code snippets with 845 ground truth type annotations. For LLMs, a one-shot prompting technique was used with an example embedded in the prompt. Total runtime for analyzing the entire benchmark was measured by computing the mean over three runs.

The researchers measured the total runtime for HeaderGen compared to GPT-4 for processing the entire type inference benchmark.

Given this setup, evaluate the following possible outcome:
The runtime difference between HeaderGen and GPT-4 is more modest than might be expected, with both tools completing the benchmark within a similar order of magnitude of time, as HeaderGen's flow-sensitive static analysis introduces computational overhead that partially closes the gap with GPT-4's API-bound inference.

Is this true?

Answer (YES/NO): NO